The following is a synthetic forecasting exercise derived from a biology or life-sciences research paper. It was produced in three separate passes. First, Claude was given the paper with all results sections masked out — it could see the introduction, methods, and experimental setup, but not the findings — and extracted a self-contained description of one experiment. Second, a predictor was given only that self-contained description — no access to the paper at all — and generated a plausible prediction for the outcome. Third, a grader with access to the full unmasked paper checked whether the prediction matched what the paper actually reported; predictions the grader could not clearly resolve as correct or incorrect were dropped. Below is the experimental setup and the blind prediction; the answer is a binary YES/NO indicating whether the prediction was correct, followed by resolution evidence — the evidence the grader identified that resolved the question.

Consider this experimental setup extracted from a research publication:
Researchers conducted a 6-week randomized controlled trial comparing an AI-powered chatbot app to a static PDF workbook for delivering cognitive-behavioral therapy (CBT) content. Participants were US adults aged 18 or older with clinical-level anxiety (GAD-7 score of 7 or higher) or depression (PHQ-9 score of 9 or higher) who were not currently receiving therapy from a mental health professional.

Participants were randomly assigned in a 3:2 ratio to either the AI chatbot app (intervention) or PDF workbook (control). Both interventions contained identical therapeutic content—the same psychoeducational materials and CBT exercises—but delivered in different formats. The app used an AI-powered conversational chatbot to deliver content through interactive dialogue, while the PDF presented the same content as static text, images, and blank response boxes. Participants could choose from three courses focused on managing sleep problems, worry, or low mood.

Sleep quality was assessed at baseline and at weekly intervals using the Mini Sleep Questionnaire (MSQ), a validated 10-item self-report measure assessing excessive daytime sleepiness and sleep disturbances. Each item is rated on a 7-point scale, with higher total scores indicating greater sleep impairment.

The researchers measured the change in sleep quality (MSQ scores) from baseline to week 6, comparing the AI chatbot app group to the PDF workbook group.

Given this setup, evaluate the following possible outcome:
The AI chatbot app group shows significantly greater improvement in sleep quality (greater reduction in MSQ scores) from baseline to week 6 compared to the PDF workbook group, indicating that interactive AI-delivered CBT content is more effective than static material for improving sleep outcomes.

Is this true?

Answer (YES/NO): NO